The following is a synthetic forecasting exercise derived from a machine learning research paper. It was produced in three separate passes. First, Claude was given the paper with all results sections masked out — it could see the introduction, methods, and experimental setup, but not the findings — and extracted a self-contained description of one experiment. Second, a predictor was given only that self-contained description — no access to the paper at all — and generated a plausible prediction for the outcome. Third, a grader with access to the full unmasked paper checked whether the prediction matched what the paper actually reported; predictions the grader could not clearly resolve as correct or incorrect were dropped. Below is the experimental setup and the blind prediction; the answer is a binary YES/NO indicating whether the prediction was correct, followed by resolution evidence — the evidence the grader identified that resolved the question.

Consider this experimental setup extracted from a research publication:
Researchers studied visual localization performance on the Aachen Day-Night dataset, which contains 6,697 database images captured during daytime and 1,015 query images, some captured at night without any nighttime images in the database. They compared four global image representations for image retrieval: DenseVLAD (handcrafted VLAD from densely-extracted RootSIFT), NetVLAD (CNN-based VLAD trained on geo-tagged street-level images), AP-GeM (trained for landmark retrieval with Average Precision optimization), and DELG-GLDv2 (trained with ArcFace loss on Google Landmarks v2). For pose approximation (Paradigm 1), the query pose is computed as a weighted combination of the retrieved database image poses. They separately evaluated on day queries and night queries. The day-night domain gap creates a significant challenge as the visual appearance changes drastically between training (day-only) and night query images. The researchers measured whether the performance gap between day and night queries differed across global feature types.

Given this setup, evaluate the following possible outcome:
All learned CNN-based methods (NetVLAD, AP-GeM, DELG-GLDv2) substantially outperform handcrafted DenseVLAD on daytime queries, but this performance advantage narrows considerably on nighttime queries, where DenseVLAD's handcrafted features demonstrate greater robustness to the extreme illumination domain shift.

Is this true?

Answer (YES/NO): NO